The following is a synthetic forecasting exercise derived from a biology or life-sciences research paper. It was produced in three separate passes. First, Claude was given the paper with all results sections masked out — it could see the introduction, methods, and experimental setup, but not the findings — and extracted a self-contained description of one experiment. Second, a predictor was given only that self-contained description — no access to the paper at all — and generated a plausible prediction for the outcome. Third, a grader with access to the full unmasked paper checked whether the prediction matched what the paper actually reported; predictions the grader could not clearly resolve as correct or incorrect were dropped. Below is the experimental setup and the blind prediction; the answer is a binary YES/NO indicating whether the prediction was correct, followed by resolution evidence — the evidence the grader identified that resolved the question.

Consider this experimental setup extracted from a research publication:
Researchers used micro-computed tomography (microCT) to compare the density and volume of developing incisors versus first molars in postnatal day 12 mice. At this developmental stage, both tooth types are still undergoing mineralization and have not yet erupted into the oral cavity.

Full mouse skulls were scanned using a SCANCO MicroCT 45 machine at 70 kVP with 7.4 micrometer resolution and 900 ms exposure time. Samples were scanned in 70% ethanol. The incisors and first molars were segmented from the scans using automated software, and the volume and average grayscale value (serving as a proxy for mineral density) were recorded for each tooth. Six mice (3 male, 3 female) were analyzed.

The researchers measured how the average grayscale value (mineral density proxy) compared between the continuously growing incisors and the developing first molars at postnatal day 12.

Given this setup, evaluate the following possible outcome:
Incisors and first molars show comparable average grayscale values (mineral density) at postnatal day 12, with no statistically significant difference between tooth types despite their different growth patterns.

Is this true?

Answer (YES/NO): YES